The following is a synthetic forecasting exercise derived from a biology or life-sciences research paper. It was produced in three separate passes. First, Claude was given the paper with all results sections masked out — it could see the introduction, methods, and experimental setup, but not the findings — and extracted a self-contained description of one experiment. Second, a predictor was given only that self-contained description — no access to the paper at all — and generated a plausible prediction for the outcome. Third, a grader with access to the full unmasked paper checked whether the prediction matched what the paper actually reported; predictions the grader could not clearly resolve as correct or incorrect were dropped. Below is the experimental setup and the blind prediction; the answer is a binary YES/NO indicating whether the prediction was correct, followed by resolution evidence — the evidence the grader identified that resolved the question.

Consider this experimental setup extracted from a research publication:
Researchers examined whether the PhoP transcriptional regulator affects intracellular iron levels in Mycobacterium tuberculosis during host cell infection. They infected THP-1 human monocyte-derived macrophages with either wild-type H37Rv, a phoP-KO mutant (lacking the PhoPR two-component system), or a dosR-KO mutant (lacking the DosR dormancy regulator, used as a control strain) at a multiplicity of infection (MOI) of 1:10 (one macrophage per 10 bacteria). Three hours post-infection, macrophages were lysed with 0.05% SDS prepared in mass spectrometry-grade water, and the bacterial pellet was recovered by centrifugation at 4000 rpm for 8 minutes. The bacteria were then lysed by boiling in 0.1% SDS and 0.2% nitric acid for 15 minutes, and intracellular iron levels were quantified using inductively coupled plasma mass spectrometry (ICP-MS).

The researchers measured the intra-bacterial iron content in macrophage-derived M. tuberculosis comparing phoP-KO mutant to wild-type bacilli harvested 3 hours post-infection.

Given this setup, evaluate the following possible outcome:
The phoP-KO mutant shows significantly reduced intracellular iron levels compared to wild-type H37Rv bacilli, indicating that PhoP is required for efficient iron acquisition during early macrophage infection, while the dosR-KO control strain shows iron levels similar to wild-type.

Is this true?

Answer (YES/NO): NO